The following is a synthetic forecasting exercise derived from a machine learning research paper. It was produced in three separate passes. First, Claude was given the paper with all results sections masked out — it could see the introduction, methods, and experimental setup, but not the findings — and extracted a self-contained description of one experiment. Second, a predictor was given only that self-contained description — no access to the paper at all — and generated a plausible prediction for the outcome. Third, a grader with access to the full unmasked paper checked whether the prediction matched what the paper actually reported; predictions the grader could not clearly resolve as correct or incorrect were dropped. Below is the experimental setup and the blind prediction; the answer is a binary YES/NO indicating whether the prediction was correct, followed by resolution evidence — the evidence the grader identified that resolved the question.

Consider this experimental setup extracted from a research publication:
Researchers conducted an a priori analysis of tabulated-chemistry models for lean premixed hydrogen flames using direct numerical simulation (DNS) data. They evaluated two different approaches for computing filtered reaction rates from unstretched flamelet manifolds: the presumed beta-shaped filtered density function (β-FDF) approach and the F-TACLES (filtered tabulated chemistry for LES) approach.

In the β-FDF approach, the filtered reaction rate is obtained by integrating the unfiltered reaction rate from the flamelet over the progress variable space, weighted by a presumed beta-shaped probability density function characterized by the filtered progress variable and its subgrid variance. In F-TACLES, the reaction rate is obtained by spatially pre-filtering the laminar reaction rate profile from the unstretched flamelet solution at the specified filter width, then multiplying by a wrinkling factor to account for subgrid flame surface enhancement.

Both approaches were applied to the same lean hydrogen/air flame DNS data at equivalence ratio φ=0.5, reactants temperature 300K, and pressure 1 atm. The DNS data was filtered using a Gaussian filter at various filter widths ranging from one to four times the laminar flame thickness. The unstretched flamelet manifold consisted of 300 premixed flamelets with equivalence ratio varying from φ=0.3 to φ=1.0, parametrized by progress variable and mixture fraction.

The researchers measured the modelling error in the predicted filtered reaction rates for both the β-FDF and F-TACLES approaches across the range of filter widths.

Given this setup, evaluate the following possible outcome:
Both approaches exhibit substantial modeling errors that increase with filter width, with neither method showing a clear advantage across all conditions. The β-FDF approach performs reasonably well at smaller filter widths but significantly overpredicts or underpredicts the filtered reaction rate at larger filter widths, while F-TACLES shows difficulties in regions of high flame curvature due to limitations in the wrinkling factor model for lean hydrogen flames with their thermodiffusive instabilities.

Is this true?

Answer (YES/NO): NO